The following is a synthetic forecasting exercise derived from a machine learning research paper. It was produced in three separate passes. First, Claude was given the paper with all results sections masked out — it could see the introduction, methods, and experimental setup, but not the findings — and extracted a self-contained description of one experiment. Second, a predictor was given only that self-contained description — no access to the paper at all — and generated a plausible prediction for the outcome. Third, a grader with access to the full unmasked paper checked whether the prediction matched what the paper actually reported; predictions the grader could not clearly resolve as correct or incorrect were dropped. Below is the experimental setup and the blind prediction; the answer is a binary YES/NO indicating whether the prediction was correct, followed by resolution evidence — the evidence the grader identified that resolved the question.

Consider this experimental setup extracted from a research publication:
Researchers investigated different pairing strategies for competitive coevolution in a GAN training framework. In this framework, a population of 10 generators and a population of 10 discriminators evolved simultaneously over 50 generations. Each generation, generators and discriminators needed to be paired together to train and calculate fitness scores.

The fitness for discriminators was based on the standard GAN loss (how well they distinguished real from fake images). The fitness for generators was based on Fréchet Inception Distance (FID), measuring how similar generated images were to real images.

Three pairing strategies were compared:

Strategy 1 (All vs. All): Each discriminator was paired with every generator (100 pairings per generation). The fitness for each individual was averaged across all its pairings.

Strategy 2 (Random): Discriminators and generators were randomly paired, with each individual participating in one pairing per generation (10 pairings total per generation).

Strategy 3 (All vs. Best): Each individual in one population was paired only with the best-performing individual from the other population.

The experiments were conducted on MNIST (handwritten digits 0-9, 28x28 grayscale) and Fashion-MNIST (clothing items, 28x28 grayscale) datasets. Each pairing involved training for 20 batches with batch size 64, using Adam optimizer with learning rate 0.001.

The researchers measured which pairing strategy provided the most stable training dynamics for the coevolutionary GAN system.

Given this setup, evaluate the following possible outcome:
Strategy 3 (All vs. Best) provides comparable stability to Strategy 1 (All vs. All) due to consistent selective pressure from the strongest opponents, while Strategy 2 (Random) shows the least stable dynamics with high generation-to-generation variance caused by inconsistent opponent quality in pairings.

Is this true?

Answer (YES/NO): NO